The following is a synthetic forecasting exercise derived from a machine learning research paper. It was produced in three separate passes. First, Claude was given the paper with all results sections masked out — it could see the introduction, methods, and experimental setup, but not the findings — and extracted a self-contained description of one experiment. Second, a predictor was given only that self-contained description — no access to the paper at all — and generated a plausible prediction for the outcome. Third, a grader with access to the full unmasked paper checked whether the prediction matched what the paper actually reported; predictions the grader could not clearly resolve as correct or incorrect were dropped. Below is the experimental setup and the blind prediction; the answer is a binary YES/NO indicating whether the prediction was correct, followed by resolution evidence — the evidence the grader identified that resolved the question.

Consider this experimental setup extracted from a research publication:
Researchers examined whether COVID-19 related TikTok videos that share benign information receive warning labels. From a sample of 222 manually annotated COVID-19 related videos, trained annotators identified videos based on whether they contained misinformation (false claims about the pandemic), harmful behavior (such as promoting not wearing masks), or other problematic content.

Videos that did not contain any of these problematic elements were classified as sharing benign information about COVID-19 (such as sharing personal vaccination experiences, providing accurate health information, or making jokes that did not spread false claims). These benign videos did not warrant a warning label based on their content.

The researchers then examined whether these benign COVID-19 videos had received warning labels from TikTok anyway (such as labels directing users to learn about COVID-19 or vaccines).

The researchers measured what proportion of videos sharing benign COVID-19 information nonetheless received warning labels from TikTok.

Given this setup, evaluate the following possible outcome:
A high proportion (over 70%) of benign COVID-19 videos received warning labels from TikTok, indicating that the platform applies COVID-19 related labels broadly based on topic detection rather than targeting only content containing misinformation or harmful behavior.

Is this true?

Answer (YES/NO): NO